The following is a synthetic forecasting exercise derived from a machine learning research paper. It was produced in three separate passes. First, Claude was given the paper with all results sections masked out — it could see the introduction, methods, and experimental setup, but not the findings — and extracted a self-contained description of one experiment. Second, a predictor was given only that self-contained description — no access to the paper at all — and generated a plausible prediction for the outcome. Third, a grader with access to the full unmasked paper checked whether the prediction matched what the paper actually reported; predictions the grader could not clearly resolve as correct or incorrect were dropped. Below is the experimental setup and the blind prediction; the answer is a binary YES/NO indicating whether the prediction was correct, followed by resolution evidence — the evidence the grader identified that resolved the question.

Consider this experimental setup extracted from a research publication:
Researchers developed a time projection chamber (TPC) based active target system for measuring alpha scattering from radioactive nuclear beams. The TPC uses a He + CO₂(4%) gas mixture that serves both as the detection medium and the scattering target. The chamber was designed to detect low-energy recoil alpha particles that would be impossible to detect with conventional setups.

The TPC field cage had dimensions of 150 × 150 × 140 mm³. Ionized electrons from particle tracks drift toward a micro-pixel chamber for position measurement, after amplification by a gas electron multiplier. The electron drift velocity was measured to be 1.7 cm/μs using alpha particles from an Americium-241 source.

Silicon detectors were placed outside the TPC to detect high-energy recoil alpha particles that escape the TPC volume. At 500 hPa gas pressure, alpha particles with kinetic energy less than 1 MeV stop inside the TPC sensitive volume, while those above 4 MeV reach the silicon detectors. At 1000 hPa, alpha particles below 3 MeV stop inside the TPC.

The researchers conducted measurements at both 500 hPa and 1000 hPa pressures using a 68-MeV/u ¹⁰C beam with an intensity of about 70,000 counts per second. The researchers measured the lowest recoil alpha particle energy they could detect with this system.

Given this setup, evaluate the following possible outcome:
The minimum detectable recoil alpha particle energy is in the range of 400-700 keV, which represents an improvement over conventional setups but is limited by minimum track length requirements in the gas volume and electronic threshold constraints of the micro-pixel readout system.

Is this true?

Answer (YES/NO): YES